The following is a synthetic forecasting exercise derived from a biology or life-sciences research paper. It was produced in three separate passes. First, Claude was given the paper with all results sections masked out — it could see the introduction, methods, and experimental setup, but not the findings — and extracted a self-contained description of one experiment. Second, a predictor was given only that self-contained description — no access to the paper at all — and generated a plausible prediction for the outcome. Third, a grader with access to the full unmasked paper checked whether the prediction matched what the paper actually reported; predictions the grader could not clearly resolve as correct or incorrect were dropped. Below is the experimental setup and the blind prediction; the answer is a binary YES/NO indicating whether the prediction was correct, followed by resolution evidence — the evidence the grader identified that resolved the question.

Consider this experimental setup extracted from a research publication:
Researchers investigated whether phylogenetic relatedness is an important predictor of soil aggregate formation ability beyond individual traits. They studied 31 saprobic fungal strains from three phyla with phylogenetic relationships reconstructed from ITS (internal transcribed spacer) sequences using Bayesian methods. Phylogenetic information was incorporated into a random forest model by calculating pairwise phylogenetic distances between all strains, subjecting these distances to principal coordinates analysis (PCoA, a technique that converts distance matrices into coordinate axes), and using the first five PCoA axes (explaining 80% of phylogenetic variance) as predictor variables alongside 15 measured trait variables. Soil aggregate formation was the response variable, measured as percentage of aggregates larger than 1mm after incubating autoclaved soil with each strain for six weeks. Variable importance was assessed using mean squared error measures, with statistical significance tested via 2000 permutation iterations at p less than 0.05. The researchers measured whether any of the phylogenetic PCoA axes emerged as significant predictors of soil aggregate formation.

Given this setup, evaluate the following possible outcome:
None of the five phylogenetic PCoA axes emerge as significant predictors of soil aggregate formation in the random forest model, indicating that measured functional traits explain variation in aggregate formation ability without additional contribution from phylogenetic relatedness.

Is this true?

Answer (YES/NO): NO